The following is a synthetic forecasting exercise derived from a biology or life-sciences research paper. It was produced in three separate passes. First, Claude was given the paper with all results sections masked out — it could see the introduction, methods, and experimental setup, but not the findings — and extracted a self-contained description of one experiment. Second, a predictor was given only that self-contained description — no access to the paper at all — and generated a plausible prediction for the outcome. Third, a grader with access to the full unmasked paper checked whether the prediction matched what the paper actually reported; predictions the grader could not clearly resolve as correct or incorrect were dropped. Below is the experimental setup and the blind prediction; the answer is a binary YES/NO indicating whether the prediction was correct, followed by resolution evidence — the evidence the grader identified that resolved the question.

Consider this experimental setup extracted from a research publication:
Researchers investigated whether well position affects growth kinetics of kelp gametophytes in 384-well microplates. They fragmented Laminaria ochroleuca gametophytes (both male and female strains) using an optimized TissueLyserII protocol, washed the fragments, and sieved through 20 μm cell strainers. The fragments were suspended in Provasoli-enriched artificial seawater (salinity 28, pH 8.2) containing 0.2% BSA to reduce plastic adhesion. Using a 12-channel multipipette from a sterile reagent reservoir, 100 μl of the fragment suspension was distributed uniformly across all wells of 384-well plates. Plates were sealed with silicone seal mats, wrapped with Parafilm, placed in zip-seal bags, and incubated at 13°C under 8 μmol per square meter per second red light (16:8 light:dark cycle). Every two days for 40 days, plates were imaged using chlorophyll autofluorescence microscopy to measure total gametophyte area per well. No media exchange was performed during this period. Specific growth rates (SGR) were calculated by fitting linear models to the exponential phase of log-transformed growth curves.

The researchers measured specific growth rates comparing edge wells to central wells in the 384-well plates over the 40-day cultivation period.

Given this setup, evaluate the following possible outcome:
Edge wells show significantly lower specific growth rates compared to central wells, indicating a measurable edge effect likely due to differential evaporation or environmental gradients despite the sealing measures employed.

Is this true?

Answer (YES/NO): NO